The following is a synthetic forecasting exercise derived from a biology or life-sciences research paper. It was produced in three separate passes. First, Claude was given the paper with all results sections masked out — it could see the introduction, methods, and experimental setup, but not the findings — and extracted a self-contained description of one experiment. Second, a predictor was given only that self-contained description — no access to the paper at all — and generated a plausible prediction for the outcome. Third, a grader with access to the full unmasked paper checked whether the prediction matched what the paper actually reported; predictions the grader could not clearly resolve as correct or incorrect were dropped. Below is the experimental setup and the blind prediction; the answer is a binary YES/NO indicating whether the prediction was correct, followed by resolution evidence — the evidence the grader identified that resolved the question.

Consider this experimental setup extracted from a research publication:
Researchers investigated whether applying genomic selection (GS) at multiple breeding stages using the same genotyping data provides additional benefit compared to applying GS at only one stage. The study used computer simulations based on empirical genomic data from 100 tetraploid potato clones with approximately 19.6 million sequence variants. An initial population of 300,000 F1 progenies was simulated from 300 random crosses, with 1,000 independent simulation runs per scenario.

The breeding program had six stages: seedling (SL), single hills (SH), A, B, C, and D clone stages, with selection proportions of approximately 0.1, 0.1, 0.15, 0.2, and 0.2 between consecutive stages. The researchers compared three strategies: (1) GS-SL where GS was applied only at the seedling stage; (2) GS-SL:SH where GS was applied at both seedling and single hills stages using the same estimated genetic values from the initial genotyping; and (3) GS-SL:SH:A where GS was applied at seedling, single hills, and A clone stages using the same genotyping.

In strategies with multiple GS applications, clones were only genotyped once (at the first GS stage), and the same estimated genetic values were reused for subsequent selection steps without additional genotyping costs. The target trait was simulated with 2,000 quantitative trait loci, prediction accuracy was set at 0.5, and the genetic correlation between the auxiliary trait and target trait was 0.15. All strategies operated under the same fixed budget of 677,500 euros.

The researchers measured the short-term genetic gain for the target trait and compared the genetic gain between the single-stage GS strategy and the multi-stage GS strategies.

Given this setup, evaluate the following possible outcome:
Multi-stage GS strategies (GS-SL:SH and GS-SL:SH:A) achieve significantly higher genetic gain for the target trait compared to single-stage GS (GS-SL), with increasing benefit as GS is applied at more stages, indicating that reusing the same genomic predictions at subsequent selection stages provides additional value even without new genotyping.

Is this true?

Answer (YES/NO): YES